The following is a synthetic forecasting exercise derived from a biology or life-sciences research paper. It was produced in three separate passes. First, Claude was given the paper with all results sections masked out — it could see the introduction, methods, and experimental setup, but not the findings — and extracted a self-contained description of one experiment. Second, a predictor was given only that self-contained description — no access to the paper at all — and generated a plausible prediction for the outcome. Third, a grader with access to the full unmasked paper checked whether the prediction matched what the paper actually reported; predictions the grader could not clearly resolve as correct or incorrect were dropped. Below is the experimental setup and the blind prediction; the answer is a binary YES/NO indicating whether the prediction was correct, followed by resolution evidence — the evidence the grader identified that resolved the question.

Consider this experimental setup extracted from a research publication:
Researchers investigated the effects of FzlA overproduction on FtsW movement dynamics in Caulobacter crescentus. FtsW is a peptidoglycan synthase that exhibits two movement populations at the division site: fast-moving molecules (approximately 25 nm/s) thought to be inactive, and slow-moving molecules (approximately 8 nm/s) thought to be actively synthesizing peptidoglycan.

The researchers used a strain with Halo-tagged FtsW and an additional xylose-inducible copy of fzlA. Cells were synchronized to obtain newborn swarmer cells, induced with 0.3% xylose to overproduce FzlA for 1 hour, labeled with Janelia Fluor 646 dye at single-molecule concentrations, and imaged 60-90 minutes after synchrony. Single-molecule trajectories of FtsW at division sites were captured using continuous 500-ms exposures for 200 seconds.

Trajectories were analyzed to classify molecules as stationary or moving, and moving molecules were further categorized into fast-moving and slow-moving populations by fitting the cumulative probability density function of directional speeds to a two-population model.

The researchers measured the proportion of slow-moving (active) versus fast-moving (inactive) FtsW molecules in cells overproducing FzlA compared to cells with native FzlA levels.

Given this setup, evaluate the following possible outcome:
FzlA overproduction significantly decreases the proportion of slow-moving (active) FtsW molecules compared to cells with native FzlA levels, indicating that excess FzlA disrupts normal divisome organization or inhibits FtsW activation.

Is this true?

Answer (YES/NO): NO